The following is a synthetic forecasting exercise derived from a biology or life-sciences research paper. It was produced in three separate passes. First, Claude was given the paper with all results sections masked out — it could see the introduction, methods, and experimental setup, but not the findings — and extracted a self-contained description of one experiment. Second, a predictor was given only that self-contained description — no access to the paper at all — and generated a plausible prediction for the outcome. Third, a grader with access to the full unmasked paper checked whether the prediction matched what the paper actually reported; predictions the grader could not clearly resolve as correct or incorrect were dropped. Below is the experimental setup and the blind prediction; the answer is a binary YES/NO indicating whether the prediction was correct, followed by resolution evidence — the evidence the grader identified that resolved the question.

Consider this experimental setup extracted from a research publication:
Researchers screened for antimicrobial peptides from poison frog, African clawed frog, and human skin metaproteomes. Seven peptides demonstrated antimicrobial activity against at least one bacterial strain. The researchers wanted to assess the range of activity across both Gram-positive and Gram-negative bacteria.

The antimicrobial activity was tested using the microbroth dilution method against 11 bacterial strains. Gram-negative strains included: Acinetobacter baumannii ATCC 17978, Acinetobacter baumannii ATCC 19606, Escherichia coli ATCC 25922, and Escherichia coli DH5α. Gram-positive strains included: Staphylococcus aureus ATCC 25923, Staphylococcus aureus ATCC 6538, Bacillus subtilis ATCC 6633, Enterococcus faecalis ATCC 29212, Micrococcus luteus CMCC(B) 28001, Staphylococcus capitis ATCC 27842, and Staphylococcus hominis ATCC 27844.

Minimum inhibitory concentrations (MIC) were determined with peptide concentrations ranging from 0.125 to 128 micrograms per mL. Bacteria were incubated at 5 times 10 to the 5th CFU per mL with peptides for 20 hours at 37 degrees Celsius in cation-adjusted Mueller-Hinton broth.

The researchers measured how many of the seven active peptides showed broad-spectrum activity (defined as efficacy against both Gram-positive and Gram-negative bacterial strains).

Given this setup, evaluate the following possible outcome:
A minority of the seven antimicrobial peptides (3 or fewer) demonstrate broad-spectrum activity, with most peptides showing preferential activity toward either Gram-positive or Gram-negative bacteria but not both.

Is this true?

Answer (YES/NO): YES